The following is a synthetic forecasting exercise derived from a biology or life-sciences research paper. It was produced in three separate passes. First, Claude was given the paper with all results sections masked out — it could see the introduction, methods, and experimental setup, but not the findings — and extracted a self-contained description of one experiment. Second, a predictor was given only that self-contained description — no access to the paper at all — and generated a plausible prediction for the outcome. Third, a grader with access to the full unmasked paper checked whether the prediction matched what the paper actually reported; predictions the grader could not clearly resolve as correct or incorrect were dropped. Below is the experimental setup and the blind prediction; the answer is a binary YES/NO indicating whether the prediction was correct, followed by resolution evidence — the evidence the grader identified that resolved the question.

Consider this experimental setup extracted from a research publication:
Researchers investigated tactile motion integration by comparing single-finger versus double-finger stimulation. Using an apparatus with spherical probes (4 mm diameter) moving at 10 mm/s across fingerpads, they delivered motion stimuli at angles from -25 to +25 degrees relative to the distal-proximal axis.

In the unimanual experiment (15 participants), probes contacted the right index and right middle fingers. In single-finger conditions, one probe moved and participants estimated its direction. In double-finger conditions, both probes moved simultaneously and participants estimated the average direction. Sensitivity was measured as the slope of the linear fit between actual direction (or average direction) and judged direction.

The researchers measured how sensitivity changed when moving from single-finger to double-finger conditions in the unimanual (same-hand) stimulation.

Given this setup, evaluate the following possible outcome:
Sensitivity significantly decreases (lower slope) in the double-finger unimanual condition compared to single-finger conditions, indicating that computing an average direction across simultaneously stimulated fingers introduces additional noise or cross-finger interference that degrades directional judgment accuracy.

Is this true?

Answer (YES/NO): NO